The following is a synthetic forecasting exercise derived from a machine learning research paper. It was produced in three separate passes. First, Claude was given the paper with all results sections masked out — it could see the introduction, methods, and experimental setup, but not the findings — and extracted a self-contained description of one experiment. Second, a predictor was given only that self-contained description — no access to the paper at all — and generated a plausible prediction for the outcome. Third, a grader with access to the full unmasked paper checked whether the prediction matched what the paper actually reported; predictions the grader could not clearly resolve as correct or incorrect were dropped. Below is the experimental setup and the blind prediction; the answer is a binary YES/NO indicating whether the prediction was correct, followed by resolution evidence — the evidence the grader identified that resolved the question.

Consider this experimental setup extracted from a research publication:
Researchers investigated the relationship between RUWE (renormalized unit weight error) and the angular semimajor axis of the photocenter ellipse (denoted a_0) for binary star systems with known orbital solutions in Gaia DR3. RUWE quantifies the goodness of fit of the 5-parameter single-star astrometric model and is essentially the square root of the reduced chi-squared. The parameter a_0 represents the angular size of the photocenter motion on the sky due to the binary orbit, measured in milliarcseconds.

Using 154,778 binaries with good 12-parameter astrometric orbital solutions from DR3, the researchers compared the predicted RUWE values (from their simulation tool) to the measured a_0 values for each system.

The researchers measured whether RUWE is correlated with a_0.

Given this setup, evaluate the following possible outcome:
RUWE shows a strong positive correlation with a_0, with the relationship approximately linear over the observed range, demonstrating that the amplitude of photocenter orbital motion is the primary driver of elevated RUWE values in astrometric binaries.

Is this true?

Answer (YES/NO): NO